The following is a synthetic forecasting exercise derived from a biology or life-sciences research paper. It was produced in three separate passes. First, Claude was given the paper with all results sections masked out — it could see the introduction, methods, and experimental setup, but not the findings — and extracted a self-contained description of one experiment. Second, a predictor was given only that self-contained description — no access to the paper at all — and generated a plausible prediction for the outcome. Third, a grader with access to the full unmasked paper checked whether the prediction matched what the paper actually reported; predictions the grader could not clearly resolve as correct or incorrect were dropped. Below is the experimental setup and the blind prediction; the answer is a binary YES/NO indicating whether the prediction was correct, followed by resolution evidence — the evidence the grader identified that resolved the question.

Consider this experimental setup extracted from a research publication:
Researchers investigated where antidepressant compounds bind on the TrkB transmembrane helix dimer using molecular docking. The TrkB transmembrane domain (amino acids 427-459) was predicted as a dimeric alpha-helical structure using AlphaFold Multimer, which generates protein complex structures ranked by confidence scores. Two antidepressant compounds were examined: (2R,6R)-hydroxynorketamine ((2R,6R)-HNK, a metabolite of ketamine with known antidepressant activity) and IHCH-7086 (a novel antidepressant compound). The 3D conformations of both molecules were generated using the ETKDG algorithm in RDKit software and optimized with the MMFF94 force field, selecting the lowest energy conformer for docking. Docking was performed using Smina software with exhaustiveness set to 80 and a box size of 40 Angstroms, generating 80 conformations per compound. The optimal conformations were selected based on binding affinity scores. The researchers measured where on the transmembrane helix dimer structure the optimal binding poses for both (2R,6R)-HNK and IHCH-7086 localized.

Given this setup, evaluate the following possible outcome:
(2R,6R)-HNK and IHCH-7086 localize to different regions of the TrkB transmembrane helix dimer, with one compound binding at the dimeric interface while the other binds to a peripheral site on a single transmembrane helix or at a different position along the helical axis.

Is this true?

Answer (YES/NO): NO